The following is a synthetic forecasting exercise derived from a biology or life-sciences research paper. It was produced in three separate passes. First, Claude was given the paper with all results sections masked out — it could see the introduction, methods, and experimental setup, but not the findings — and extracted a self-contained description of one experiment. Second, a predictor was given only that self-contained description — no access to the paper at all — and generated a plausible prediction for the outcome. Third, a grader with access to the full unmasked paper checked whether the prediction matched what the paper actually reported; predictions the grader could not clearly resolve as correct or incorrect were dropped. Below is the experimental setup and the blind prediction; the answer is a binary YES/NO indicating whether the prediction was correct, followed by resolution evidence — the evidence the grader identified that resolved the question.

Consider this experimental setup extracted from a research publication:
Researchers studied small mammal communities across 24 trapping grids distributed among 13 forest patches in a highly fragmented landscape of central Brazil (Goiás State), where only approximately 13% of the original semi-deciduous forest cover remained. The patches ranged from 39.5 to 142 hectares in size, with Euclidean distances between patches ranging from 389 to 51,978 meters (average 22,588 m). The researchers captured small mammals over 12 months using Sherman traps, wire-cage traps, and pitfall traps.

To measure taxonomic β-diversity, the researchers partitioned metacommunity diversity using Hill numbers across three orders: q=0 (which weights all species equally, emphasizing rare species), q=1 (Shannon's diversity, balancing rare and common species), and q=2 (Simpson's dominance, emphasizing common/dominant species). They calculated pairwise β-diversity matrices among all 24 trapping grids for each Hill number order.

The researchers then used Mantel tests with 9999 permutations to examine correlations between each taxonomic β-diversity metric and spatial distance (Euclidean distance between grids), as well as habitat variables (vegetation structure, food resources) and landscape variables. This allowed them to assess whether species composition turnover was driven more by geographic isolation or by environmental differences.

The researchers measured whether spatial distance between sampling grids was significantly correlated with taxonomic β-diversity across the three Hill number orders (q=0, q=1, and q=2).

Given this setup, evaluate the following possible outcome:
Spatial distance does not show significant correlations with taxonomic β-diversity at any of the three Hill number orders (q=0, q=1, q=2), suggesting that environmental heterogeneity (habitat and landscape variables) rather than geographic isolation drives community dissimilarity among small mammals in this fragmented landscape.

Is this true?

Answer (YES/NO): NO